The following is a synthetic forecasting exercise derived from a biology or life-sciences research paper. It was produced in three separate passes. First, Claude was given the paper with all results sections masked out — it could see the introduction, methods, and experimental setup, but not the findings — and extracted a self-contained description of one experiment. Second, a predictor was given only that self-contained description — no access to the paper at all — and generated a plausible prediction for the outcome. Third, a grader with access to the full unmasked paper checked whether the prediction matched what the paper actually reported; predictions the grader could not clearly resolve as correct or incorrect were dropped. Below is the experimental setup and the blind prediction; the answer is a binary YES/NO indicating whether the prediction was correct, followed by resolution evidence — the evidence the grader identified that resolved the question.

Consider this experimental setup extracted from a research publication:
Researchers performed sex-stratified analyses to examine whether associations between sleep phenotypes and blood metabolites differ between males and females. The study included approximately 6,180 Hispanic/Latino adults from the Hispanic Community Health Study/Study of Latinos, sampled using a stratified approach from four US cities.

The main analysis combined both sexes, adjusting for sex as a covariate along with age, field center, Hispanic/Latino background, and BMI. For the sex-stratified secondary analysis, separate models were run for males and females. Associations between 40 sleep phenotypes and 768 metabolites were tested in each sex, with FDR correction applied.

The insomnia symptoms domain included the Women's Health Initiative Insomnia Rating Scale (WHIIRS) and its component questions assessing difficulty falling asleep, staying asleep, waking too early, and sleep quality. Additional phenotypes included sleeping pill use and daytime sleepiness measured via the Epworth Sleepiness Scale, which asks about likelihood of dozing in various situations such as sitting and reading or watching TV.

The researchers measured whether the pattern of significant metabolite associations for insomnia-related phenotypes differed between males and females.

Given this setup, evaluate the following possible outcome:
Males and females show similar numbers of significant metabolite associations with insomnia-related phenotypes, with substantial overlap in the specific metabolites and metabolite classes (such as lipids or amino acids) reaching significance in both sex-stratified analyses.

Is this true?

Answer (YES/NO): NO